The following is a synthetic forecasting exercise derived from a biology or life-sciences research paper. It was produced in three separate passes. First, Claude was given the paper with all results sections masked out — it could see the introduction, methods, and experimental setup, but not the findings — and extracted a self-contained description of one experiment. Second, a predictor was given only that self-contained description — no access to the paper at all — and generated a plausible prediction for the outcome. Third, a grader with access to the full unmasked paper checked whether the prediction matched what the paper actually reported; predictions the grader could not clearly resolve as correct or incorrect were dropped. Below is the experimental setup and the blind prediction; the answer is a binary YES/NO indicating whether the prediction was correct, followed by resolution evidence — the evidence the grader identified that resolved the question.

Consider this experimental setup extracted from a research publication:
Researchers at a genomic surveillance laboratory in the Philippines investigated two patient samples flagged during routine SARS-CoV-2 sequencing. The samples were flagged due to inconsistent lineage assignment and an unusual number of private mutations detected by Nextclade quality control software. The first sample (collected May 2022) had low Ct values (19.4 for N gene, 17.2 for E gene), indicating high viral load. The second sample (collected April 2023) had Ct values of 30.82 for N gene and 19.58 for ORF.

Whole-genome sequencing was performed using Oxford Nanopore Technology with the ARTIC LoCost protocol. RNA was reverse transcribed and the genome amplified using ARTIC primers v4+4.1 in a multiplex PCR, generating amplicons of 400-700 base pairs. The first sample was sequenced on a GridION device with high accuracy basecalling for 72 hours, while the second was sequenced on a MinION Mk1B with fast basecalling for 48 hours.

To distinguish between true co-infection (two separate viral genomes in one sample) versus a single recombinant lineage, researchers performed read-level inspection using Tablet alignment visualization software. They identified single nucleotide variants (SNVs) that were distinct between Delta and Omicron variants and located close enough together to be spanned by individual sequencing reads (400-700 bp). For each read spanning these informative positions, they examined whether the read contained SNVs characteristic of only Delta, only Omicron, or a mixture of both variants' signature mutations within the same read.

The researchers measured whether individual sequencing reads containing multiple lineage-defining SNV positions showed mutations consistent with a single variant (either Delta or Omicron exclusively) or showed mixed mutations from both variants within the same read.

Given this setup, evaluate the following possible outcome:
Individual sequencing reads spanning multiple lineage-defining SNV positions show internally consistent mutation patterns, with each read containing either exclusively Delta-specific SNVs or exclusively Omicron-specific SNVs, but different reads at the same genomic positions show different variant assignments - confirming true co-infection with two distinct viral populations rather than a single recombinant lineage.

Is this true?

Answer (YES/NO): YES